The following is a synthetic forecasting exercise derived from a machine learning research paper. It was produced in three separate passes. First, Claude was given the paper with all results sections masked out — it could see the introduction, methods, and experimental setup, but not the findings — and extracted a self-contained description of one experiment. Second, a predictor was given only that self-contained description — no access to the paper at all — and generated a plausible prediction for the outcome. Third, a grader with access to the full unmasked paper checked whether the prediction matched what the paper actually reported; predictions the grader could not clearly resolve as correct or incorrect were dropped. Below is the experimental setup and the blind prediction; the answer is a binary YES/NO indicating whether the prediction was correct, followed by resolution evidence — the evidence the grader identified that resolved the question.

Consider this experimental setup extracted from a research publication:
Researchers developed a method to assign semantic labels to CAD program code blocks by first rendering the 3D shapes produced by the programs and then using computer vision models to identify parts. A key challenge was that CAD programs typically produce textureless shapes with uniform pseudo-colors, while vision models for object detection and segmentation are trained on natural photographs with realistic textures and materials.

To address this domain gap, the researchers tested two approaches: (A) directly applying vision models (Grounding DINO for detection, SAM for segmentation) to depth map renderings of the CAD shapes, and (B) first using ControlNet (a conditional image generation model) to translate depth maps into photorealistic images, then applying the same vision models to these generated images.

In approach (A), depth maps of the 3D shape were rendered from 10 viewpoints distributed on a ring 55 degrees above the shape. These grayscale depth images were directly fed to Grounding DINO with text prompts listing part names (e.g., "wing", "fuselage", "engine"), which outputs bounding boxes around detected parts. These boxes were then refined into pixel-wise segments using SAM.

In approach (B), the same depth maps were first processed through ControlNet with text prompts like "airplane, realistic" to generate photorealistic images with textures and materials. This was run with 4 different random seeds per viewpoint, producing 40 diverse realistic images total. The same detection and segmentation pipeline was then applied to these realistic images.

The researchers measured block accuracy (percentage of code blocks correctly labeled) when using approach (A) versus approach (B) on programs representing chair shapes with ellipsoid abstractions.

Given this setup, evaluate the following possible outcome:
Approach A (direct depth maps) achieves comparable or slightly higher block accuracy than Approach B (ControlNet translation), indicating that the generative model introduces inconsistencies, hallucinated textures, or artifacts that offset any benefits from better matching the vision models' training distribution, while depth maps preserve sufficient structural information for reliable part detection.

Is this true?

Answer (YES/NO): NO